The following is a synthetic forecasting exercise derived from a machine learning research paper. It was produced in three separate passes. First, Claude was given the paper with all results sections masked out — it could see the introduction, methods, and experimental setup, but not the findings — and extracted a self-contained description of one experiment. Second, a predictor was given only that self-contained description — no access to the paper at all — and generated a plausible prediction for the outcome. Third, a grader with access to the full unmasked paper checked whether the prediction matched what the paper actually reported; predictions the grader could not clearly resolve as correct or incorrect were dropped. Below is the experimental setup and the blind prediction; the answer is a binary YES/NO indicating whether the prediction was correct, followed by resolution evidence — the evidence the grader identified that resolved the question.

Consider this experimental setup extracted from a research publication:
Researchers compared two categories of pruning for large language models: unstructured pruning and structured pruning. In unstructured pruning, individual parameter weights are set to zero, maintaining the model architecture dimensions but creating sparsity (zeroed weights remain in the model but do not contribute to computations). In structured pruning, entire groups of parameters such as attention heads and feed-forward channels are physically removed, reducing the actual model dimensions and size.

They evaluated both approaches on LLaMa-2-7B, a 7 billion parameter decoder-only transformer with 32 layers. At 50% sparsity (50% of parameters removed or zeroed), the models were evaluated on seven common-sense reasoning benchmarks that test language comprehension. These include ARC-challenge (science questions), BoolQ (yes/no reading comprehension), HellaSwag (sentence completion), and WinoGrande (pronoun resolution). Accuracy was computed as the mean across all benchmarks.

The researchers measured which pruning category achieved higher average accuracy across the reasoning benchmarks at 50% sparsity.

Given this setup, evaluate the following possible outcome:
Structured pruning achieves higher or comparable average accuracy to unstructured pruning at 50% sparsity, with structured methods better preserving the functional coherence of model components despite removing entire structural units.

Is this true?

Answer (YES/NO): NO